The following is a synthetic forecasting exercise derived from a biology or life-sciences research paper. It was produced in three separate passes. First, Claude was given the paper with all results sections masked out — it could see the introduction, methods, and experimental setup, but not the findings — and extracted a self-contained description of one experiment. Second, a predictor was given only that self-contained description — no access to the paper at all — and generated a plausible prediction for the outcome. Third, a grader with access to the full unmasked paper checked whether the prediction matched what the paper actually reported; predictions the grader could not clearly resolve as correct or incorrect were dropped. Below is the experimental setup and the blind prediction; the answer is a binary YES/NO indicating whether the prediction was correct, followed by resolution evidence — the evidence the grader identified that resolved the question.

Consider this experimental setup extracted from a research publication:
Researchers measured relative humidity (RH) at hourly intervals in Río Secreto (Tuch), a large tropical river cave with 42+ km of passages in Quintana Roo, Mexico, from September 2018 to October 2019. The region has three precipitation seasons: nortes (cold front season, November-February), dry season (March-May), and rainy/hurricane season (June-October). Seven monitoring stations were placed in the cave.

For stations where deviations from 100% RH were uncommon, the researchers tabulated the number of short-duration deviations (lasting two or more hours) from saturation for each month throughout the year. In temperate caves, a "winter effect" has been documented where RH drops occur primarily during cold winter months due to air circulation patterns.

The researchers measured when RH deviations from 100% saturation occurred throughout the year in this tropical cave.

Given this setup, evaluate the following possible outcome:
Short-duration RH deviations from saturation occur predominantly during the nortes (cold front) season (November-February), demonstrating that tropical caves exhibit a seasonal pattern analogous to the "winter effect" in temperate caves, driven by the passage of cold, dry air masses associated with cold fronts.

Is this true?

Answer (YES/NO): NO